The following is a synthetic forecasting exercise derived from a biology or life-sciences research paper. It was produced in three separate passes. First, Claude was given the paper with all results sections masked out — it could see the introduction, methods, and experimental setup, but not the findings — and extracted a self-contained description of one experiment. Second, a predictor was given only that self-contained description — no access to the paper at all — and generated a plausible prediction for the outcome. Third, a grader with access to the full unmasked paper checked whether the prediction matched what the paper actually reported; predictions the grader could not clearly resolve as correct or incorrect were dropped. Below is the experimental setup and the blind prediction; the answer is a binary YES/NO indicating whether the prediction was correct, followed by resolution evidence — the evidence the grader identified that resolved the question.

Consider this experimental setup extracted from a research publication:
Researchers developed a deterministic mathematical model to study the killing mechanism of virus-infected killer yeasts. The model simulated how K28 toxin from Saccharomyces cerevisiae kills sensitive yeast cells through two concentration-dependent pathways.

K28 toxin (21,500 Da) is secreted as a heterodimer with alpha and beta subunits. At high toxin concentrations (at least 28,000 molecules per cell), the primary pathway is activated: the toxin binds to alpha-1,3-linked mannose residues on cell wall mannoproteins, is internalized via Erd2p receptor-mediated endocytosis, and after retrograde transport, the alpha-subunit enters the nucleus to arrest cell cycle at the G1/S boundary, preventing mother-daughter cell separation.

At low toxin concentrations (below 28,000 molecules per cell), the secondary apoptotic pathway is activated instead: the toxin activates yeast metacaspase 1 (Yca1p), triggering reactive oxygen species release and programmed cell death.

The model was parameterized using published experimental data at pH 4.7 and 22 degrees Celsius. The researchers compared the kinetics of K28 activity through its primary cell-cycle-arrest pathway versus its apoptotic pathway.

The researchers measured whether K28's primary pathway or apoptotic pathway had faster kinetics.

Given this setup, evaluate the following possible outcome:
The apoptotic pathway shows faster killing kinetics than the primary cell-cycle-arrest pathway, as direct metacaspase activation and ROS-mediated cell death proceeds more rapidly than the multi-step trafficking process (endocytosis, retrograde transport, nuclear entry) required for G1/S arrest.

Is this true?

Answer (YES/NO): YES